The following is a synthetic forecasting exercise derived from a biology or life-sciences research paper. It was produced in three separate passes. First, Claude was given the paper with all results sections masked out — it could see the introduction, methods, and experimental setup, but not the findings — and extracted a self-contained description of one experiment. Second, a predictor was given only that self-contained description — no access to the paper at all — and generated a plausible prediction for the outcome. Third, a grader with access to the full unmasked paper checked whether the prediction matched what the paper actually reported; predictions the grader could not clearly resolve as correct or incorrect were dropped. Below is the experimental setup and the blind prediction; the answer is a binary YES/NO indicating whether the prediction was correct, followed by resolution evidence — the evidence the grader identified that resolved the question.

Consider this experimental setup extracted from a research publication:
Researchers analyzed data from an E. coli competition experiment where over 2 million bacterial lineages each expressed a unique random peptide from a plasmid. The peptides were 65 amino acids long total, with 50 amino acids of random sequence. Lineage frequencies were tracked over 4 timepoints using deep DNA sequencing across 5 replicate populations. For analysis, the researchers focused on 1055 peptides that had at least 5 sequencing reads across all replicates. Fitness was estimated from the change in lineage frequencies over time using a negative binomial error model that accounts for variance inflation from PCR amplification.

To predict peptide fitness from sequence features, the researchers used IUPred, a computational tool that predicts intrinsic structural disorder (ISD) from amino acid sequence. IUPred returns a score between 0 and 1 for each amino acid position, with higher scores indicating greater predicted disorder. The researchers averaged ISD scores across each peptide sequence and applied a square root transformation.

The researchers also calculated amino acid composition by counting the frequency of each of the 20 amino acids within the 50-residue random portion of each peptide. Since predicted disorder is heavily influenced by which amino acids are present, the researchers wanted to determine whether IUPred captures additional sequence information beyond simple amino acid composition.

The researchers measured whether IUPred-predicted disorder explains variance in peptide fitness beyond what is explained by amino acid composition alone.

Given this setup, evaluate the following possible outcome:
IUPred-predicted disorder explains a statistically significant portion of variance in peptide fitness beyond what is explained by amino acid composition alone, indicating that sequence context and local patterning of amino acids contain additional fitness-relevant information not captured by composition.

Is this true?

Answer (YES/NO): NO